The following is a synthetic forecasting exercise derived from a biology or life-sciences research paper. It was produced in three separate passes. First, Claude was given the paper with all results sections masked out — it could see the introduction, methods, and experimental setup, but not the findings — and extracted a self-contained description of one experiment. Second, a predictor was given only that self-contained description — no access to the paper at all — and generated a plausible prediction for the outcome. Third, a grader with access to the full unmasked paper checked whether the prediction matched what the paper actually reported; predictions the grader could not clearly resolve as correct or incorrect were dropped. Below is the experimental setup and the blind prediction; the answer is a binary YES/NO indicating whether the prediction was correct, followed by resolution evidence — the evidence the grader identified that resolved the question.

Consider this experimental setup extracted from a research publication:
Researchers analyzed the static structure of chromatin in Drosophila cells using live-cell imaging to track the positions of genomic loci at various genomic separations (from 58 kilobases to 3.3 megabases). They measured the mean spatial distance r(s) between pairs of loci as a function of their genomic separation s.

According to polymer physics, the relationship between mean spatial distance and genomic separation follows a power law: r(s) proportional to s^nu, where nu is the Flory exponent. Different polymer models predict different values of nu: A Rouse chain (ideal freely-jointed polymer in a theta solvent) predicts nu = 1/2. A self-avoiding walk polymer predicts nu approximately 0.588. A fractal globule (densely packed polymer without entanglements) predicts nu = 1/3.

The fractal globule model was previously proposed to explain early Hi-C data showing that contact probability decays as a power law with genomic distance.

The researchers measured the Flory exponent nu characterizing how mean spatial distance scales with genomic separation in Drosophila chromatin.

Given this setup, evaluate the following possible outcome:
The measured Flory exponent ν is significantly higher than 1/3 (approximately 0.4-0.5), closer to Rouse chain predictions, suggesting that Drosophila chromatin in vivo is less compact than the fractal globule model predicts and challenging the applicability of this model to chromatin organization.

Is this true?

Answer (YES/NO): NO